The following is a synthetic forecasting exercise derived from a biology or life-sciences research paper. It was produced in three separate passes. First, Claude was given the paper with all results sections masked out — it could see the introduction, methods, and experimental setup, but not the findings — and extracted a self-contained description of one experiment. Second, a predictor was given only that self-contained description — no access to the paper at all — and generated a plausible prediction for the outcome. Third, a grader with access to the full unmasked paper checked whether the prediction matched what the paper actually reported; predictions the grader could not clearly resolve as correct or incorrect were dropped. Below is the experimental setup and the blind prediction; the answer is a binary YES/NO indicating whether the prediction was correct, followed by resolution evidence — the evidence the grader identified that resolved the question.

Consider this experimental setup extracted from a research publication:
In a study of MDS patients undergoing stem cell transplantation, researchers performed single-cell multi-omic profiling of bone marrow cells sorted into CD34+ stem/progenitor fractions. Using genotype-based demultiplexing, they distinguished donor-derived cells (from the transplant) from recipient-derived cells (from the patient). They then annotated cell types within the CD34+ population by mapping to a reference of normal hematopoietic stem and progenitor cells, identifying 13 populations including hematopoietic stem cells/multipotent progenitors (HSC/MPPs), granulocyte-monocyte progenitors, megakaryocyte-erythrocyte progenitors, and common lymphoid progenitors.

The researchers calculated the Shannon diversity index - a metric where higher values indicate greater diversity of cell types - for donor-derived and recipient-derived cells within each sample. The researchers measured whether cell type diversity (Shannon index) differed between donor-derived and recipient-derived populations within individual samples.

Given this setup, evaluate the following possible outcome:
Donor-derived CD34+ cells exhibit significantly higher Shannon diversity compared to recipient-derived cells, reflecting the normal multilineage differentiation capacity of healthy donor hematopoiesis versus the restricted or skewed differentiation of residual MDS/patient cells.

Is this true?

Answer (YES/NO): YES